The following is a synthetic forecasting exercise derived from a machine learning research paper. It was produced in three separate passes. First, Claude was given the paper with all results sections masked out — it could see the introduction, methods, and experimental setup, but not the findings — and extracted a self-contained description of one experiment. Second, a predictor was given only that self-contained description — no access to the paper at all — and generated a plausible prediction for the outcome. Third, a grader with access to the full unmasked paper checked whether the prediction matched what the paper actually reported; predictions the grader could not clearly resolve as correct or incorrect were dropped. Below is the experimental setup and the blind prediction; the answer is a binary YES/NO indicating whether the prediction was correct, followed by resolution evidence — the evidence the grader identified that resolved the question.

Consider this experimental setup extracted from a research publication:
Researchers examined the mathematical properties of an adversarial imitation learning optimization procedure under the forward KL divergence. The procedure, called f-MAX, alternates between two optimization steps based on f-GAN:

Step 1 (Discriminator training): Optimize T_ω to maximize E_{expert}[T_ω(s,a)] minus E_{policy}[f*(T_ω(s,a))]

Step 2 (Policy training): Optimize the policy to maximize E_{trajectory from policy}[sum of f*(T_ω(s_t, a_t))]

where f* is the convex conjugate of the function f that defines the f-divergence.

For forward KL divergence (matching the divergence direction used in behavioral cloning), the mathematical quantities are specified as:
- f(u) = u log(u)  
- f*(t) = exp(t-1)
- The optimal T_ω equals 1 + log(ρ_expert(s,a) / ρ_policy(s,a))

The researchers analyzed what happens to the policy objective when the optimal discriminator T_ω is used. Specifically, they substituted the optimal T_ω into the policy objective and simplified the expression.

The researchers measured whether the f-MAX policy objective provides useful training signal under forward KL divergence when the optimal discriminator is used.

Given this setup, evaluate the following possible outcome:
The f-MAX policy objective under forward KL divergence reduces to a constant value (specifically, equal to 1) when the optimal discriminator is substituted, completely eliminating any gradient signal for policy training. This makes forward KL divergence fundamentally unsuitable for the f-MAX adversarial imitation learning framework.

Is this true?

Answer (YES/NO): YES